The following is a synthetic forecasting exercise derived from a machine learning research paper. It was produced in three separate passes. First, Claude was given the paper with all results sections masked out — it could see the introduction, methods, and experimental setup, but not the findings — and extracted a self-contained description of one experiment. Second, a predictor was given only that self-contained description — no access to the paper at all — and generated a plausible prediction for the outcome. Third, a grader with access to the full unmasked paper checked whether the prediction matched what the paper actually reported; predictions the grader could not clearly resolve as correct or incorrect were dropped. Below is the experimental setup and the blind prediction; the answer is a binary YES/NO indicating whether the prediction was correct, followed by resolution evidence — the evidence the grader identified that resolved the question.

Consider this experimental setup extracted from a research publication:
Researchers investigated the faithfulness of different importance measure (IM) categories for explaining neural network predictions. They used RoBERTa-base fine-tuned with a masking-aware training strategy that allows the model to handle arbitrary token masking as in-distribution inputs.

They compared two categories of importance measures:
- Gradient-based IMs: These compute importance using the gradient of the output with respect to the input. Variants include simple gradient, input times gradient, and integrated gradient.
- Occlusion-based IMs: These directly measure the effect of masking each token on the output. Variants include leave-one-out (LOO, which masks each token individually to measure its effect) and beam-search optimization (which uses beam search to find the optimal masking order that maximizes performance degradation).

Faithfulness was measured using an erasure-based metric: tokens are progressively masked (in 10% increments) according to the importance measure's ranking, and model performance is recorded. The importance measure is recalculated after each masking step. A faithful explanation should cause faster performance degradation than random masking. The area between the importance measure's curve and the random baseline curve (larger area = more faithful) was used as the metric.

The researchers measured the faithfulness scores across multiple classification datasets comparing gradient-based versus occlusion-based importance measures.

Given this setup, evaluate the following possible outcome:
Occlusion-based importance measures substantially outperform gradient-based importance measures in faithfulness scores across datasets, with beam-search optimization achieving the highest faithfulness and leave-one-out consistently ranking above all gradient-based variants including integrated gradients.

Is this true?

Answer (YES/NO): YES